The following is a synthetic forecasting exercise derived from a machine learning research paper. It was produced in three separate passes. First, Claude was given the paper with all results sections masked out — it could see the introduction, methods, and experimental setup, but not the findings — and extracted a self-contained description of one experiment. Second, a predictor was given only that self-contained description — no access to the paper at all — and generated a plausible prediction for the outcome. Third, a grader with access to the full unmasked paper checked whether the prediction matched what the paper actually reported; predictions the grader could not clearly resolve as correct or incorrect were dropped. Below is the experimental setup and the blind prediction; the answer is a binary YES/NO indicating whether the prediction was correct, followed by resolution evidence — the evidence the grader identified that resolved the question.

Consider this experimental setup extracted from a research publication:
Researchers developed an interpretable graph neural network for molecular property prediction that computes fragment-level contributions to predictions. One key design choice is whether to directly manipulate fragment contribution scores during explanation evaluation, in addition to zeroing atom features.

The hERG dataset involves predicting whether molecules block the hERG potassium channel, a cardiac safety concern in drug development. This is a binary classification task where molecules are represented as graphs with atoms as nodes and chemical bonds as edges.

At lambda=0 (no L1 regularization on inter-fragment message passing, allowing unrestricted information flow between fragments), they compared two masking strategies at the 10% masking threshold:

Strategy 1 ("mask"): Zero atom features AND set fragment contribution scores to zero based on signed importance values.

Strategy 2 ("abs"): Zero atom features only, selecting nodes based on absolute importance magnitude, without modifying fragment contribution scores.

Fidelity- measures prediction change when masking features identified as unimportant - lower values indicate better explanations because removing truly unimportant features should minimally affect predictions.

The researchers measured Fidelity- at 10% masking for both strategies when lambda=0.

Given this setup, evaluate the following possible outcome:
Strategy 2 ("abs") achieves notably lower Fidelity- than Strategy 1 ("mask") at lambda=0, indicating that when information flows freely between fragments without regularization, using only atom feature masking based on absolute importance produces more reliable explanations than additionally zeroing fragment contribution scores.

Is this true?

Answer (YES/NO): NO